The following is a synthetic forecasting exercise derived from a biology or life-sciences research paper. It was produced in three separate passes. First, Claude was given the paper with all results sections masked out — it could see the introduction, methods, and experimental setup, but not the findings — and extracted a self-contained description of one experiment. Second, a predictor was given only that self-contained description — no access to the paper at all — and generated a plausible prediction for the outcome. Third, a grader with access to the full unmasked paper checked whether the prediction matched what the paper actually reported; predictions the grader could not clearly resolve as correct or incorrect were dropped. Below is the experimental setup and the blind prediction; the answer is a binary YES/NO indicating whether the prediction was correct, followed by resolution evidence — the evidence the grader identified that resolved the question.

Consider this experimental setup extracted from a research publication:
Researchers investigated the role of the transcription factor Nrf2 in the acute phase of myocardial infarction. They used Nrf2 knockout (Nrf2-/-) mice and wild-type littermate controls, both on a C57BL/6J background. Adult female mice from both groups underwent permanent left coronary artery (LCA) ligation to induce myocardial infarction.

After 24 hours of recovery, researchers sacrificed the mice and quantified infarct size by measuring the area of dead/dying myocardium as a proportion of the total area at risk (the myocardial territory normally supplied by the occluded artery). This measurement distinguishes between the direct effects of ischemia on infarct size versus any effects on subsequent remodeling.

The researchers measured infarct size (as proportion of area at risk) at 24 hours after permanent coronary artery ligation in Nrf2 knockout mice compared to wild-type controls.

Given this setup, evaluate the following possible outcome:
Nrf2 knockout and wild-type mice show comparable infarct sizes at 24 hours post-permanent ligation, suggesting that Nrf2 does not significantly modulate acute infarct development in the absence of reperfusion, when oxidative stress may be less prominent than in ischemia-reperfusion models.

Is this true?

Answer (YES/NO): YES